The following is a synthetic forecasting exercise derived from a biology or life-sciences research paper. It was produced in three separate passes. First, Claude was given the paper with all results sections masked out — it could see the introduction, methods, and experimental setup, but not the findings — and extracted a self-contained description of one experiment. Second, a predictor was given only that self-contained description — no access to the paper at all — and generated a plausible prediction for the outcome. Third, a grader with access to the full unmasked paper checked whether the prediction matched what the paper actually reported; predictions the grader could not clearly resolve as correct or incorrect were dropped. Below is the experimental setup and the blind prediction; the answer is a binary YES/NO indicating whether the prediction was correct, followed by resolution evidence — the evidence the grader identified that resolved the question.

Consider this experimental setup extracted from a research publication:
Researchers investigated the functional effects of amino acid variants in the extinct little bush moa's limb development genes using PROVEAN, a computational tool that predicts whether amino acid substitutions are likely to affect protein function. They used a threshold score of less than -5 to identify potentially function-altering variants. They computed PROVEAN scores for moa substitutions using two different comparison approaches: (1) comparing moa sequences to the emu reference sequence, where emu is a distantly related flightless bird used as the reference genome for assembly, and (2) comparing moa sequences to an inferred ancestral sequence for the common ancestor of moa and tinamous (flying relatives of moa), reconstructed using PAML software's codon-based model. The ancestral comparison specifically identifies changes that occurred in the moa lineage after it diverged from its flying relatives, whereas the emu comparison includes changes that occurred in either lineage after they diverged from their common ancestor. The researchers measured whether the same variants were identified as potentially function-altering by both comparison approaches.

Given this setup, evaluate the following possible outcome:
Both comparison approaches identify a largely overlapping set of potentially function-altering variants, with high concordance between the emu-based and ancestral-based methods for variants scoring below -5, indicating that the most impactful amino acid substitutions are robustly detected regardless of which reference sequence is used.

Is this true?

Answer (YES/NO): YES